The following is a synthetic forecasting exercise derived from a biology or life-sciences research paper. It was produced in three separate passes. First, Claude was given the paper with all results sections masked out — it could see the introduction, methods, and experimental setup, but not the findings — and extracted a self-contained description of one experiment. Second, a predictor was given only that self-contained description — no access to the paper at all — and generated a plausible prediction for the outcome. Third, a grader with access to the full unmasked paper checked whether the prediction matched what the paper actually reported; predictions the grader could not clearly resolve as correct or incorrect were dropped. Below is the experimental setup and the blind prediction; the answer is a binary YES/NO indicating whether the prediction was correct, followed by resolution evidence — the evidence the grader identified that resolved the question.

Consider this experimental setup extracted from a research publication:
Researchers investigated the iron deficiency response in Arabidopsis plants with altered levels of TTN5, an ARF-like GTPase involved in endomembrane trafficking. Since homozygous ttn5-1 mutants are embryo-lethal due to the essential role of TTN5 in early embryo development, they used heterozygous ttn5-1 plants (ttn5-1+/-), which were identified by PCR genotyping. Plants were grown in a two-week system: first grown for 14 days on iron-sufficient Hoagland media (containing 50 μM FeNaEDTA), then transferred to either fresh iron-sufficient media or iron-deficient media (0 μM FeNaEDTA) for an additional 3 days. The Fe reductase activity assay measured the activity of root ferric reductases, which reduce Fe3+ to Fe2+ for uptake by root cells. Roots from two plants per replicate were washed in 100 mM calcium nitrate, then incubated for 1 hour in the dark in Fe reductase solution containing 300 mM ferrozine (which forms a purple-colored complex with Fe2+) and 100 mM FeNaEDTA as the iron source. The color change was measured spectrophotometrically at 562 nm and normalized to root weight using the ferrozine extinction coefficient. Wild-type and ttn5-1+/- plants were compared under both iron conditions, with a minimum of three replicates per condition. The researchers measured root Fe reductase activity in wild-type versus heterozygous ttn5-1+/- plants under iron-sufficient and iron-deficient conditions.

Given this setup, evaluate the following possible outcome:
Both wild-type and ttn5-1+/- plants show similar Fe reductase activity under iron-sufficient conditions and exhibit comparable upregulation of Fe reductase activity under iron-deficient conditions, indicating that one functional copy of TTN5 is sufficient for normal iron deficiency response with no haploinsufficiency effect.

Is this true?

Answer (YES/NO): NO